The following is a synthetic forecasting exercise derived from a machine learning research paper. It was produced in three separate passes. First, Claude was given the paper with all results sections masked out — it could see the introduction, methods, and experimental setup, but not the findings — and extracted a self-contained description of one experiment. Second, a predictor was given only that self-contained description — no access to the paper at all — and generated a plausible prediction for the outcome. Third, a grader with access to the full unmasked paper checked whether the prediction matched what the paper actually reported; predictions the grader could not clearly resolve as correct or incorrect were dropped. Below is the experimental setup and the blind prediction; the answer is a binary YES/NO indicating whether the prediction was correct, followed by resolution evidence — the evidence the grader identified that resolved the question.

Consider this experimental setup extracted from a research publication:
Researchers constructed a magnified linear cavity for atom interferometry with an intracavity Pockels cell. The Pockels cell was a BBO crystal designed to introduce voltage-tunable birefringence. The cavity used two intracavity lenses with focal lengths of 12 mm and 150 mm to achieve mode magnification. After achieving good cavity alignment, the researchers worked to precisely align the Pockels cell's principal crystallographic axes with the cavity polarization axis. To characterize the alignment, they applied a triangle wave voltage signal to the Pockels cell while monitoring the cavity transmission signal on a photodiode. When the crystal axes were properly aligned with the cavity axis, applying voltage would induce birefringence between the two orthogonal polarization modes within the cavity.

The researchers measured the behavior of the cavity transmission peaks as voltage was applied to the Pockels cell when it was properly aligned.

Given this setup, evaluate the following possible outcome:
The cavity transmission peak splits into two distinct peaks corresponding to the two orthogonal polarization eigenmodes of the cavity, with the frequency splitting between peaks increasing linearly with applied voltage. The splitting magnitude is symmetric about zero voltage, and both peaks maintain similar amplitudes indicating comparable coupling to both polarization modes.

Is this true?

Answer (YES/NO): NO